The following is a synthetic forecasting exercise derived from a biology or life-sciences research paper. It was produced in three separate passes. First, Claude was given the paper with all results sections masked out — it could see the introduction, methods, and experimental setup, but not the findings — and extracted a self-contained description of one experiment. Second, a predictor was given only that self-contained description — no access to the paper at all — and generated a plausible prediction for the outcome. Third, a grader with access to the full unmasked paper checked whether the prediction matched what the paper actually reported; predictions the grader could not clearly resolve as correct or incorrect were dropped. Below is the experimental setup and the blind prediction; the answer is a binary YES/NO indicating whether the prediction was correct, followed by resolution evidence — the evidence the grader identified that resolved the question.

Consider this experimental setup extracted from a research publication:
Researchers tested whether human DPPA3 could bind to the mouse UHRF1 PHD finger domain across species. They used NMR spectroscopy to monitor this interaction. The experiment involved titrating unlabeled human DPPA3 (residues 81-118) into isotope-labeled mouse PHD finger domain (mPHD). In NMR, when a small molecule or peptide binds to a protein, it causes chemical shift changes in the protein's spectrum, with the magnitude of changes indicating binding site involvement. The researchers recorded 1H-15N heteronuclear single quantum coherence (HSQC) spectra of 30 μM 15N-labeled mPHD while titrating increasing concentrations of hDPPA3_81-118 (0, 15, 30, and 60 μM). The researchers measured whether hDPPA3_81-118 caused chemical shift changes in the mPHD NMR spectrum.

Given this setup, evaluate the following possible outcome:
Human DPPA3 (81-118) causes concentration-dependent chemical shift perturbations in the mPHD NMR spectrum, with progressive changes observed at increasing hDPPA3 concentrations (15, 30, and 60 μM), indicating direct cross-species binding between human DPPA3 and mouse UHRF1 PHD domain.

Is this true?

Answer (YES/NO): YES